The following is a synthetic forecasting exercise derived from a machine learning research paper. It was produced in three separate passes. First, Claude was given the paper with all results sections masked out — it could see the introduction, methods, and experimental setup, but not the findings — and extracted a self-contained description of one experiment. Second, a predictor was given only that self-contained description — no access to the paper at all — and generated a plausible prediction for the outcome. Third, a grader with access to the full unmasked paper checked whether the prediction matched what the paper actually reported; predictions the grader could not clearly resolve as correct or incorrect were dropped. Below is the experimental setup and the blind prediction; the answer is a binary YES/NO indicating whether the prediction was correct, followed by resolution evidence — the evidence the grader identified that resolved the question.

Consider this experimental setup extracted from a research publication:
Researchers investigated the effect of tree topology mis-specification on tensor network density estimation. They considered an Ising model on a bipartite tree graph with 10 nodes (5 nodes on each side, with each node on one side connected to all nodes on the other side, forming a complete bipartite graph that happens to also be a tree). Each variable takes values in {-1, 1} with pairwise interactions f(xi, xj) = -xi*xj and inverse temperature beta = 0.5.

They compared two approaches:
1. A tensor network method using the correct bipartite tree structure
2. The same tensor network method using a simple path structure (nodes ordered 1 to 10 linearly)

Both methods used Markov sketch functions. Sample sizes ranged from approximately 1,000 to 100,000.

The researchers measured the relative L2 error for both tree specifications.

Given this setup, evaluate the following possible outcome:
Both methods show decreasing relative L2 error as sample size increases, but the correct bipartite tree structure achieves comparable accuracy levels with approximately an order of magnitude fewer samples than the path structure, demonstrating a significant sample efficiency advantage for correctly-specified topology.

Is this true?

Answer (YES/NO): NO